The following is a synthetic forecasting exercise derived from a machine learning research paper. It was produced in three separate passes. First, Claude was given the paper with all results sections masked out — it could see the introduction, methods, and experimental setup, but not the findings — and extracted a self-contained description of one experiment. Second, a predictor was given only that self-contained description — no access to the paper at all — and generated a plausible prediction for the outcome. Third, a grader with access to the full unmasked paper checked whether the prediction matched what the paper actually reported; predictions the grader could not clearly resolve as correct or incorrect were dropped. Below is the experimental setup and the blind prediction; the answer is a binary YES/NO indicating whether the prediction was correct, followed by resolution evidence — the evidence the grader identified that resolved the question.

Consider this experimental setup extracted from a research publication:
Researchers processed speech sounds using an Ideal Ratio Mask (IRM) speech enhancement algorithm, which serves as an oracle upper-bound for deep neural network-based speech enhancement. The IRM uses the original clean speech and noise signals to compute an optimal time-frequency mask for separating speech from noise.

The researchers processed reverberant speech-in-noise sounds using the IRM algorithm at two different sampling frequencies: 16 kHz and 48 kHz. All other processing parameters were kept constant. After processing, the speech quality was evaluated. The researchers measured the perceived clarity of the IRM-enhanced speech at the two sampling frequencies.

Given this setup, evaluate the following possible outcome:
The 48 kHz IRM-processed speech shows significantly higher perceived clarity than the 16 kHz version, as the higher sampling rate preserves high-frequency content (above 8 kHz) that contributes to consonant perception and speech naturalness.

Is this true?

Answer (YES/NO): NO